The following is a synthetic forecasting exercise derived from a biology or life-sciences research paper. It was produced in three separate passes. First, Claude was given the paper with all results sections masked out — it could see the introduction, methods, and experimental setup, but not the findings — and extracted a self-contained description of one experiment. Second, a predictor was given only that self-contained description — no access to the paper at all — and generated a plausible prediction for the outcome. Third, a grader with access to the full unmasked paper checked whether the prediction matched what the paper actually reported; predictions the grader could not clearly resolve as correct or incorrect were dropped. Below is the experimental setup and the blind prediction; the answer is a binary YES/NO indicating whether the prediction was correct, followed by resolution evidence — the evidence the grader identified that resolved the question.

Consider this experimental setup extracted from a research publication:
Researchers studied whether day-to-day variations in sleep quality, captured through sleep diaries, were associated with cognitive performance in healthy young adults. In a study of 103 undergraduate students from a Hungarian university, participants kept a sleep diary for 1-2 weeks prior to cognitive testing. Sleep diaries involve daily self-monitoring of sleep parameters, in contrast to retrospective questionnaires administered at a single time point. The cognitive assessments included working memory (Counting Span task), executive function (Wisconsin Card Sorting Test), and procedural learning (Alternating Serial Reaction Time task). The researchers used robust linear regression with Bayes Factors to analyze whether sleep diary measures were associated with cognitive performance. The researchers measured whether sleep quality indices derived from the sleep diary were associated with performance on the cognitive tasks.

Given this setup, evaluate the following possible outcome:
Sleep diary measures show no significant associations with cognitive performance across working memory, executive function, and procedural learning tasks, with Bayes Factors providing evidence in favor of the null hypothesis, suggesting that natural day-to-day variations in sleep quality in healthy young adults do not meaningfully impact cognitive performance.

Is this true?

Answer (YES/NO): YES